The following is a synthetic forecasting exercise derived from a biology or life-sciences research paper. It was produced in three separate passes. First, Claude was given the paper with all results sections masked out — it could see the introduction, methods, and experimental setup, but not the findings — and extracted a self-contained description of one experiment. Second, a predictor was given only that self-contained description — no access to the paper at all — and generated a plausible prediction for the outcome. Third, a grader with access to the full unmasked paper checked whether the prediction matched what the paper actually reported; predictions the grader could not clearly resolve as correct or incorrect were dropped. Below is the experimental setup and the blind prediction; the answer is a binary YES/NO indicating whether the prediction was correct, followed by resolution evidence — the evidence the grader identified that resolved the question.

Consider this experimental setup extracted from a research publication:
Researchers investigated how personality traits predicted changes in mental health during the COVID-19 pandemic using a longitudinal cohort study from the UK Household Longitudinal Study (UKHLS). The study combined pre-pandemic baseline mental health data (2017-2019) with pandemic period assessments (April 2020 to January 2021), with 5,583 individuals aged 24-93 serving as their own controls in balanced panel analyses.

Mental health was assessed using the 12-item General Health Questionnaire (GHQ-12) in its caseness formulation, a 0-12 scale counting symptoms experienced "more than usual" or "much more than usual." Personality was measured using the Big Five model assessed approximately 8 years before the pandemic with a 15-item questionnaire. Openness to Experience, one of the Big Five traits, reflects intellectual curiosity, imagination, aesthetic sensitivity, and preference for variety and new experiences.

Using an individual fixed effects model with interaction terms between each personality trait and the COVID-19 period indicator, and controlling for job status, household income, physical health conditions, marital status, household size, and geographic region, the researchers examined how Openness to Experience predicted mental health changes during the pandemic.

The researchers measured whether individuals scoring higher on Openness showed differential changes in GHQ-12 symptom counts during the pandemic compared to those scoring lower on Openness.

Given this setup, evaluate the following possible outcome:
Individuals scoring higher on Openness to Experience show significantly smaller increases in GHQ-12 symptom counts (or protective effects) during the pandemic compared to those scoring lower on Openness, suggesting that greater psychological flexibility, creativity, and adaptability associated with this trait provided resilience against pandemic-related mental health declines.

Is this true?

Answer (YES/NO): NO